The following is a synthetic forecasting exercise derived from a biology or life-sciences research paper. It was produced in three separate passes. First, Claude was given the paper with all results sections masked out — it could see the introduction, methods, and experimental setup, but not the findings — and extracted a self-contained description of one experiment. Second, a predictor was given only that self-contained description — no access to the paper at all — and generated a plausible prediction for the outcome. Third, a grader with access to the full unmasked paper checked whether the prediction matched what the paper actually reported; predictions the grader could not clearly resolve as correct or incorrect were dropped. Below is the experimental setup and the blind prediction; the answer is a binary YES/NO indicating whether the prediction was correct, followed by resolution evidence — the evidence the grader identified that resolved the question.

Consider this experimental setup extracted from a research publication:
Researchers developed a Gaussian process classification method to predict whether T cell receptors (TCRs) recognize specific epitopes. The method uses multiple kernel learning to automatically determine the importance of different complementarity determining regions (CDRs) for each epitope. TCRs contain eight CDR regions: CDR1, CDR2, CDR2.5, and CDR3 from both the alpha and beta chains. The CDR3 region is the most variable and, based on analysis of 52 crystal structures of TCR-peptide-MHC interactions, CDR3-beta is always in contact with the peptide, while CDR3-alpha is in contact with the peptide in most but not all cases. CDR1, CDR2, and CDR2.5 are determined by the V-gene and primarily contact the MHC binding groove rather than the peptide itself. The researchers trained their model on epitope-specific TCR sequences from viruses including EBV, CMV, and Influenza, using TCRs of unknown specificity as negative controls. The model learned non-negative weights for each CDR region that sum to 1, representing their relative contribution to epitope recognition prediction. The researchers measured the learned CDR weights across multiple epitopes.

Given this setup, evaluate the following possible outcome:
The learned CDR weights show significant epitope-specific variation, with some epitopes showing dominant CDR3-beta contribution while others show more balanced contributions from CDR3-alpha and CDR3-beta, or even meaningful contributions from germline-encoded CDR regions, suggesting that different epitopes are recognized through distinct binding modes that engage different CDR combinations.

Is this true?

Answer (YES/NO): YES